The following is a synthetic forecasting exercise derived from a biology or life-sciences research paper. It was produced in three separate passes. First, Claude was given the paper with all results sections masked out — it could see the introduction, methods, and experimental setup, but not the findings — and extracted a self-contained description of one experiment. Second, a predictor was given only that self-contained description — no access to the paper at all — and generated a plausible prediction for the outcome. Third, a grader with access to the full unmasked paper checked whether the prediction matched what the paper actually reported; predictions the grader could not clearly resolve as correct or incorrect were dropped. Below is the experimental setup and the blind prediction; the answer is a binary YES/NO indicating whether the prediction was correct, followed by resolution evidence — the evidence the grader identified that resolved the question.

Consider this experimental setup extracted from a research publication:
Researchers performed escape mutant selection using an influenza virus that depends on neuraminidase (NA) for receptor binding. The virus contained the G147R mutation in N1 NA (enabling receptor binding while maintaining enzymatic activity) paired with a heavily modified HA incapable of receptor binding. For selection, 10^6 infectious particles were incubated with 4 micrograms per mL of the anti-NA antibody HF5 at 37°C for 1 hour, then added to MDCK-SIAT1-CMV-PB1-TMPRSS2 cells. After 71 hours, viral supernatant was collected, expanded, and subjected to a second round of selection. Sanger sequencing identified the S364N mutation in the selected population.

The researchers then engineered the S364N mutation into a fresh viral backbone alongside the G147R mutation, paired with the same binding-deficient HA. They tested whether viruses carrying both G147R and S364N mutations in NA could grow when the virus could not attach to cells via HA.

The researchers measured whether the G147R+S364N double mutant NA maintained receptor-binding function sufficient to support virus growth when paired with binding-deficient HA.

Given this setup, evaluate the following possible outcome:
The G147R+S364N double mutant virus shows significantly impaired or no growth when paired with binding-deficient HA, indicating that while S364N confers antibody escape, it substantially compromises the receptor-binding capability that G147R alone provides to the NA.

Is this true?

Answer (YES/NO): NO